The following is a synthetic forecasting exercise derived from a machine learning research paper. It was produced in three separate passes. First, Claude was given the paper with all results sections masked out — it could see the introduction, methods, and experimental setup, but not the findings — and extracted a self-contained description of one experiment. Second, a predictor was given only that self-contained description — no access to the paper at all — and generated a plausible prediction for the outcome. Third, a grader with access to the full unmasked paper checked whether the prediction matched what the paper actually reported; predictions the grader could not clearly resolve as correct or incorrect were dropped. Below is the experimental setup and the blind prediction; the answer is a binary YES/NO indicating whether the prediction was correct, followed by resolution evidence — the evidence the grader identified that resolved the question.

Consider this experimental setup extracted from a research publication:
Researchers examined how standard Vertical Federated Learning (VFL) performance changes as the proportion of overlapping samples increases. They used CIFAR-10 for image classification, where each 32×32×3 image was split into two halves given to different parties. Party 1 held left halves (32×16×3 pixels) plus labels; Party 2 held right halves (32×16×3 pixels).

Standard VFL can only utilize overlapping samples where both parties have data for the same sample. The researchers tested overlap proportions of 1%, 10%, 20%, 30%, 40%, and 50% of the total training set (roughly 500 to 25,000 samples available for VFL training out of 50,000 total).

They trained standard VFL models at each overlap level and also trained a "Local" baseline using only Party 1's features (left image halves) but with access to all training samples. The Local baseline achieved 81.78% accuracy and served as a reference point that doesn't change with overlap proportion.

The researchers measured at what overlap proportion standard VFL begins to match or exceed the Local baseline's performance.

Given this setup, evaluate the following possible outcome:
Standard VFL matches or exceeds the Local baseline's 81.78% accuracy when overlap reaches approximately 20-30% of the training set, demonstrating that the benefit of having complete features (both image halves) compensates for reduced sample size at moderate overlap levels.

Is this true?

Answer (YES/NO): YES